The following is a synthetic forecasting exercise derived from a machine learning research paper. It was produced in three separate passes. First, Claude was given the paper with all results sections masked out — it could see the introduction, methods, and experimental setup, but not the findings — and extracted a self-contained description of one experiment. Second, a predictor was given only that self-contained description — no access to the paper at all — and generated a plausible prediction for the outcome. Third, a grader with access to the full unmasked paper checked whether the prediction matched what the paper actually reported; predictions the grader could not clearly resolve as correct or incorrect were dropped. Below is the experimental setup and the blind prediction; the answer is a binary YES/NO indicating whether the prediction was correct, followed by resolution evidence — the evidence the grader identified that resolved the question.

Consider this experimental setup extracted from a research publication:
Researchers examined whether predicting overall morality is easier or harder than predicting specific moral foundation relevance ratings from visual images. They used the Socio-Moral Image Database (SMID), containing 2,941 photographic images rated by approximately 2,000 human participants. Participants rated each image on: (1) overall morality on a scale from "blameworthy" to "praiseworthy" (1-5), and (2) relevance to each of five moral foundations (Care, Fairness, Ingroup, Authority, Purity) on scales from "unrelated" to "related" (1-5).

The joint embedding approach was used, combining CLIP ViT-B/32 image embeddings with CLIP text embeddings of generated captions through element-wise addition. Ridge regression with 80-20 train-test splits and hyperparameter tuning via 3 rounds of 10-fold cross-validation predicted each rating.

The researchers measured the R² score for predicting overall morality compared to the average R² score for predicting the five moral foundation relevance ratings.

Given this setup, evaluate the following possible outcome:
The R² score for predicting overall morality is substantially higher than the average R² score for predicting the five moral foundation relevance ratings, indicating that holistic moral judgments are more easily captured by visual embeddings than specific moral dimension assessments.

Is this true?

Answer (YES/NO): NO